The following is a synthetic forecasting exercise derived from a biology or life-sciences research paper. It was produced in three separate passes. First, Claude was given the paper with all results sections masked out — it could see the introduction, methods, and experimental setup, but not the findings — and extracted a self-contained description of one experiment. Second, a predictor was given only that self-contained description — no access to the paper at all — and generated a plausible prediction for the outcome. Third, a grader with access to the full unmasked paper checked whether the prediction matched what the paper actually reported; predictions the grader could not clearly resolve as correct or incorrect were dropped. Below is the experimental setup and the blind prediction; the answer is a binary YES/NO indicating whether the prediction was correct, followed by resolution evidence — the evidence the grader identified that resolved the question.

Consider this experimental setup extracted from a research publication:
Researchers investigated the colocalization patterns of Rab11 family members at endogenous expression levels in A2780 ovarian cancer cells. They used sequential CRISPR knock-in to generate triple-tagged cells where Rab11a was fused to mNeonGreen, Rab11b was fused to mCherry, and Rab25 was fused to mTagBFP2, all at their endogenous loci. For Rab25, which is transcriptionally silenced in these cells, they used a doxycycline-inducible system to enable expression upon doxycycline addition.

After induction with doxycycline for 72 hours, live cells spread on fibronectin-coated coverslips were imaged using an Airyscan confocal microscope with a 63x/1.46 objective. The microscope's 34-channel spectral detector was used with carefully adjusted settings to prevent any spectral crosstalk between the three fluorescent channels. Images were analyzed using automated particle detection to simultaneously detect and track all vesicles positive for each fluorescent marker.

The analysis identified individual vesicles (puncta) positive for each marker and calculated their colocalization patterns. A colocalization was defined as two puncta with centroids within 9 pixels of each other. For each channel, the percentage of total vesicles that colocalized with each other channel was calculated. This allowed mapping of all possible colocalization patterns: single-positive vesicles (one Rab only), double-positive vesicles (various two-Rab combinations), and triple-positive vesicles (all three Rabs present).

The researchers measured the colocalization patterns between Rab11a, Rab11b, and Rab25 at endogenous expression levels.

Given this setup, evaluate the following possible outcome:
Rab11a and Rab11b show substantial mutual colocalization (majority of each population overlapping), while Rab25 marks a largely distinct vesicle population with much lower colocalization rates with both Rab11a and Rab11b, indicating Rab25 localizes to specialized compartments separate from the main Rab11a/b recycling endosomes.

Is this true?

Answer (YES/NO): YES